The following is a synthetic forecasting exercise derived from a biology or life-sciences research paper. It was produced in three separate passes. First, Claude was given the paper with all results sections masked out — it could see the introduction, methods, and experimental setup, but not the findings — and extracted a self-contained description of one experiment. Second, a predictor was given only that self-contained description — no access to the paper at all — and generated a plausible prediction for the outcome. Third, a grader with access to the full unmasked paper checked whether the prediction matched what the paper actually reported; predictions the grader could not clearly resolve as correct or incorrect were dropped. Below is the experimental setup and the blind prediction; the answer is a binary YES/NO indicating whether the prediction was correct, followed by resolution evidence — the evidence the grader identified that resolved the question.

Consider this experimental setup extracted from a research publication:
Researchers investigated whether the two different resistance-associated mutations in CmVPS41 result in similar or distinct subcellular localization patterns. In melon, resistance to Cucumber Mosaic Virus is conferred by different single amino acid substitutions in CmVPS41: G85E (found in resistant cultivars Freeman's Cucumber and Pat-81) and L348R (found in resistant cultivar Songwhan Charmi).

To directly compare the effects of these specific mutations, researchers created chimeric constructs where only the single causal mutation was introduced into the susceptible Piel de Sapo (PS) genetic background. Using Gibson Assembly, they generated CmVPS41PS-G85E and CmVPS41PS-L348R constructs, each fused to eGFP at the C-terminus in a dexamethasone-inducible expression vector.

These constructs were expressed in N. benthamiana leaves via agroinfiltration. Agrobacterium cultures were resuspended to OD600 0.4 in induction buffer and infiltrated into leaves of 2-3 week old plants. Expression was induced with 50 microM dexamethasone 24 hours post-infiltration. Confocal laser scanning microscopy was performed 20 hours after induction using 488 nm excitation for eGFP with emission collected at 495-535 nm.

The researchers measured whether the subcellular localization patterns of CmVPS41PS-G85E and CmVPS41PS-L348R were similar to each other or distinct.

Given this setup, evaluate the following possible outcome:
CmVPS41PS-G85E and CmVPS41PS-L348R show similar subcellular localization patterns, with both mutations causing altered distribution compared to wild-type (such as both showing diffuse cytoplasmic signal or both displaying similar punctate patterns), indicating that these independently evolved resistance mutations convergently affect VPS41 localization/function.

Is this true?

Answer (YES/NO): NO